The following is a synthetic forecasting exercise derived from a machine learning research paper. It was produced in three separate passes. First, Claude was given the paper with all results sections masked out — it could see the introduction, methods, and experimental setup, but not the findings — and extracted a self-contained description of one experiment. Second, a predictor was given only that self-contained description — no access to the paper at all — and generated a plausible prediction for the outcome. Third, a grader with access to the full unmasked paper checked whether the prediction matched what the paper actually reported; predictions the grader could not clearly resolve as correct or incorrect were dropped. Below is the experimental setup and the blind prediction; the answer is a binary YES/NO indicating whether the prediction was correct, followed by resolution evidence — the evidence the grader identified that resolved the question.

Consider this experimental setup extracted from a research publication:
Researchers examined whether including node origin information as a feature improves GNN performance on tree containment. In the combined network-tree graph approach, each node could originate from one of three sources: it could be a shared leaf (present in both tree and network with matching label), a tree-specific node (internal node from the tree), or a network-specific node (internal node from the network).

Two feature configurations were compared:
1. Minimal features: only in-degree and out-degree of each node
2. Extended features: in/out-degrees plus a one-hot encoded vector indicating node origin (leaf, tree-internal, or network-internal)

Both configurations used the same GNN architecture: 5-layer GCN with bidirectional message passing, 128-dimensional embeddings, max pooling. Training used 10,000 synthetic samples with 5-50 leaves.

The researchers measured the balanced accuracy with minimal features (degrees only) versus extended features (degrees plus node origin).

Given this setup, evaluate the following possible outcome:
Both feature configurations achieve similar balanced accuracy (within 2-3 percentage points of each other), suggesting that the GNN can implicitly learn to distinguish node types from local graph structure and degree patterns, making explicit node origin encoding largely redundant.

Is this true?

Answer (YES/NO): NO